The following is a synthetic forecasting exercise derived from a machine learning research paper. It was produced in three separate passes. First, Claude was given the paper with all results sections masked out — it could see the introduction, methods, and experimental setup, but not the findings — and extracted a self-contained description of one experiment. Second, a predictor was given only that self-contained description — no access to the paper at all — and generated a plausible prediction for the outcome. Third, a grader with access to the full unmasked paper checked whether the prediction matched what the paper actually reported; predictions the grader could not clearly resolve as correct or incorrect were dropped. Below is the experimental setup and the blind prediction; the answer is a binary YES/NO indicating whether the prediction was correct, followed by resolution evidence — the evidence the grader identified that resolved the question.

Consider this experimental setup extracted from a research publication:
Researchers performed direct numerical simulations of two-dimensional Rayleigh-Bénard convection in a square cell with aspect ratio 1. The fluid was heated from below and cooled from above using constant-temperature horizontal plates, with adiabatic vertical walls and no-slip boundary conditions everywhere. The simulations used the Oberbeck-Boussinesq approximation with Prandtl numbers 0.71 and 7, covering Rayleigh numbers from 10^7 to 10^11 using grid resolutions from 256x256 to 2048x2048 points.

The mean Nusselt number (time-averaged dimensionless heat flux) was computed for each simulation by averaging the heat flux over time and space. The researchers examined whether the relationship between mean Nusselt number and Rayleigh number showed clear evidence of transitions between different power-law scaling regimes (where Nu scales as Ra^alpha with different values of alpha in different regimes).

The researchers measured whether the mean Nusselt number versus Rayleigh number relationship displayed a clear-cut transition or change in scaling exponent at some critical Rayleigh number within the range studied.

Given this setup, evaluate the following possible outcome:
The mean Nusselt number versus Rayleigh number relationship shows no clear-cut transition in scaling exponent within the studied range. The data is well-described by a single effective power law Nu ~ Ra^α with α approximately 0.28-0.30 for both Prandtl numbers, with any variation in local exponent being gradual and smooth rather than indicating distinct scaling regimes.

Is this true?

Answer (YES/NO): YES